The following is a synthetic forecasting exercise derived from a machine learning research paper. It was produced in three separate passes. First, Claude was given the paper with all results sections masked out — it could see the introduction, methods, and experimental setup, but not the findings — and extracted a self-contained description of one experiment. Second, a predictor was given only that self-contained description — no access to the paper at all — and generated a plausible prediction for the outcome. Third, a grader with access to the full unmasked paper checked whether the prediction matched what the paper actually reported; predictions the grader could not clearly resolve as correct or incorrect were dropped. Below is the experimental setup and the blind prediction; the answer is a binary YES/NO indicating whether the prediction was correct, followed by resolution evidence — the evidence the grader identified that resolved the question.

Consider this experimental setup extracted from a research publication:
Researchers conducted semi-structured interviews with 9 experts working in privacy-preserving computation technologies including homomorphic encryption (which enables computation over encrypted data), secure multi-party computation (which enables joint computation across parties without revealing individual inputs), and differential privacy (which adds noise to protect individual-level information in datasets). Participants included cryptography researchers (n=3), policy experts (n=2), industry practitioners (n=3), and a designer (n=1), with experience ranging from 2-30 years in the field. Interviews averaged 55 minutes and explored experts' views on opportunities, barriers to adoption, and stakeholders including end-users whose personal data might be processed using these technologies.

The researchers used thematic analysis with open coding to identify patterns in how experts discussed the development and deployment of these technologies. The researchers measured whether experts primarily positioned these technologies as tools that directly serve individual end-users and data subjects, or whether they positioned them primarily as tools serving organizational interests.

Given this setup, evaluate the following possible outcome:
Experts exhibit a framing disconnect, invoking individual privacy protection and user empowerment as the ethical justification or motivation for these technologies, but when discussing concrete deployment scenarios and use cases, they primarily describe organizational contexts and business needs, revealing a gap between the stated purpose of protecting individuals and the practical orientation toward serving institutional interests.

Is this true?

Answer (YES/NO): YES